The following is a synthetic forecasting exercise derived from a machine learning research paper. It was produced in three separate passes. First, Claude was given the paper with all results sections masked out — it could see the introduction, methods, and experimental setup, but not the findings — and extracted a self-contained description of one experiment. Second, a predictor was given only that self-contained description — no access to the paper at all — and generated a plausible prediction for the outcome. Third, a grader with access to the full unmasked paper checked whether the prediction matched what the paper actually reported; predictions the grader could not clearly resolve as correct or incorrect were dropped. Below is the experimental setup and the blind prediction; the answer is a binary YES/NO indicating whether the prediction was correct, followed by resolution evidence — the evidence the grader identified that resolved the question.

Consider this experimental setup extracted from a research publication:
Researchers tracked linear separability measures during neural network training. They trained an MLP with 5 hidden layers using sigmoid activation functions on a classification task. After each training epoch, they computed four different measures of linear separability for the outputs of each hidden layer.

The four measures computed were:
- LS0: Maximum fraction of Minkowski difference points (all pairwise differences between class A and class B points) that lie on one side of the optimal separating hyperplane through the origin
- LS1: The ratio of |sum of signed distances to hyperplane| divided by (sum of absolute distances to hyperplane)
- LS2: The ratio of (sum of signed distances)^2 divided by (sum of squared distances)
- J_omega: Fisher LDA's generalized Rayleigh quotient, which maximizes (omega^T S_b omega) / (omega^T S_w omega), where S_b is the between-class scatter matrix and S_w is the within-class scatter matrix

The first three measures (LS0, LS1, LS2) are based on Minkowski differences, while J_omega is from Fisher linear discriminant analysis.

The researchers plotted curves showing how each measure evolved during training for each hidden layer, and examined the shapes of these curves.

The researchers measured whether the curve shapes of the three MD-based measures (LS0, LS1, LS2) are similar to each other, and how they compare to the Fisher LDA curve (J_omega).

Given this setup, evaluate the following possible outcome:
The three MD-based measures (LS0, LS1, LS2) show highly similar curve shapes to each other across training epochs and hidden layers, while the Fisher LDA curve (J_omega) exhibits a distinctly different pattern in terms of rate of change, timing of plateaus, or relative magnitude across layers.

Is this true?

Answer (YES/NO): YES